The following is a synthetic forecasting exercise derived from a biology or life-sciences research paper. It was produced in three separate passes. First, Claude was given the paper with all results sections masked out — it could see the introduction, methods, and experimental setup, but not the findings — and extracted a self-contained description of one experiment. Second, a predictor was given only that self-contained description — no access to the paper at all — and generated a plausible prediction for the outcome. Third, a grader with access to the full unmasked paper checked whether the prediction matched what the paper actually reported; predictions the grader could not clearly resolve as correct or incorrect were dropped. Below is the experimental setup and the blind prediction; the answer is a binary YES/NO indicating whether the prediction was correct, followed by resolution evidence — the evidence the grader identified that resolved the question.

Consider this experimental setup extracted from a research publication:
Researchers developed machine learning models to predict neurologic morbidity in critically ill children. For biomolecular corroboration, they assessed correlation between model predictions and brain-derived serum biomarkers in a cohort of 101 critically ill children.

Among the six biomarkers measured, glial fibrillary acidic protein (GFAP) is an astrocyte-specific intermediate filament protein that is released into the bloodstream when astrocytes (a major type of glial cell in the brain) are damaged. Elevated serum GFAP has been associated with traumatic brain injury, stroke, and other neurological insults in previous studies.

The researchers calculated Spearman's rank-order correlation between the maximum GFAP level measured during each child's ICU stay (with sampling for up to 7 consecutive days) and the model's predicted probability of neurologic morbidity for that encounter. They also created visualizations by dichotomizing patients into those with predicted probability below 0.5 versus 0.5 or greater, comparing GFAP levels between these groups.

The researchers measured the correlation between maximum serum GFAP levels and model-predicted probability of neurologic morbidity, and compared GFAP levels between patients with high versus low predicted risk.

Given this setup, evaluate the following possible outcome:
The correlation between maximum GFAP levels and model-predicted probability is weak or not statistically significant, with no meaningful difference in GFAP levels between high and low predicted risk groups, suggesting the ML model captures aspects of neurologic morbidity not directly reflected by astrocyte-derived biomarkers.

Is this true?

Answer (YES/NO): NO